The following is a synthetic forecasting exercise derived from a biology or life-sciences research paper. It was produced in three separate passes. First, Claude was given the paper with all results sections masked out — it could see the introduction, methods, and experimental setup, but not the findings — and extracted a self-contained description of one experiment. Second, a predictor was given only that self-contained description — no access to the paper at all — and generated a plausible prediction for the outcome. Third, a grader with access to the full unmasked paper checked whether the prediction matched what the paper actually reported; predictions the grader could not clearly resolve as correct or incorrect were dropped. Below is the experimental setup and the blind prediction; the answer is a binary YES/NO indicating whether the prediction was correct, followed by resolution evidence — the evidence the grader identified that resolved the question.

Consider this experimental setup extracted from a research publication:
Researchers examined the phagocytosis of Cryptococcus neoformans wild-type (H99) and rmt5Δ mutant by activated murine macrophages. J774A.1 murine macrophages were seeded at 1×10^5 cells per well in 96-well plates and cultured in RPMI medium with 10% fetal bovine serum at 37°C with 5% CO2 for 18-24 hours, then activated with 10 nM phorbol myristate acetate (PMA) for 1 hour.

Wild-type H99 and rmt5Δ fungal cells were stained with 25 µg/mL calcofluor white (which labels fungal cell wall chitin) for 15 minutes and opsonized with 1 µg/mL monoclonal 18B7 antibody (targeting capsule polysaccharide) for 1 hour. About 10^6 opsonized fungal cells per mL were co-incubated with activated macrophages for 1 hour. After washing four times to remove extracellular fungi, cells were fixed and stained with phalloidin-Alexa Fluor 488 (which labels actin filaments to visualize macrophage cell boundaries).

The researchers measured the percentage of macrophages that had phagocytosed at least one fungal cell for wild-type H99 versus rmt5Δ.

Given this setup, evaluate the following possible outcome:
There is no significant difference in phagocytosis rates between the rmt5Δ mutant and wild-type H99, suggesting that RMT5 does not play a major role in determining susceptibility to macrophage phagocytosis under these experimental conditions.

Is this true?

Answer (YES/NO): NO